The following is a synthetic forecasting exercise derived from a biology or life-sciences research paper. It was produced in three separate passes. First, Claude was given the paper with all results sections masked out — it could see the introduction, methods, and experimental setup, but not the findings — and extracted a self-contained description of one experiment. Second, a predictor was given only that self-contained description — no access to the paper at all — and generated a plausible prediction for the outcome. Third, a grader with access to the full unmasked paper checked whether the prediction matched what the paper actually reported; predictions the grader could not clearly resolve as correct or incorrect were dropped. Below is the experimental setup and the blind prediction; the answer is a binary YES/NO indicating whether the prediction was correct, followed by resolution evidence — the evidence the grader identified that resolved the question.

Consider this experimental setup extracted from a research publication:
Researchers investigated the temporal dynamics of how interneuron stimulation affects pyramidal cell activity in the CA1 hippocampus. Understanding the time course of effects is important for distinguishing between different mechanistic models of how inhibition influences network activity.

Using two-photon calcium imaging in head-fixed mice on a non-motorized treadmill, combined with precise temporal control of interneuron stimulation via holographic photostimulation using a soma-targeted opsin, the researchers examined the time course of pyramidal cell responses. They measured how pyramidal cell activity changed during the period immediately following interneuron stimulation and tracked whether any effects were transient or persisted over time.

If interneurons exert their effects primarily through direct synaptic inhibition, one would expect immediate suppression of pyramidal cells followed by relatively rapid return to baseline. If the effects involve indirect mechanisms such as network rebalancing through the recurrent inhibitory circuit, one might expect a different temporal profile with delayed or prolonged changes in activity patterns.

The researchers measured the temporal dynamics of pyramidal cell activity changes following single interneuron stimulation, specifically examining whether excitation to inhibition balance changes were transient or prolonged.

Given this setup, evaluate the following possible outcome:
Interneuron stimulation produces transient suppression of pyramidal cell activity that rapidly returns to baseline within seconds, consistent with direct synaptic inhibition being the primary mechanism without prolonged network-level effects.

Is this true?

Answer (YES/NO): NO